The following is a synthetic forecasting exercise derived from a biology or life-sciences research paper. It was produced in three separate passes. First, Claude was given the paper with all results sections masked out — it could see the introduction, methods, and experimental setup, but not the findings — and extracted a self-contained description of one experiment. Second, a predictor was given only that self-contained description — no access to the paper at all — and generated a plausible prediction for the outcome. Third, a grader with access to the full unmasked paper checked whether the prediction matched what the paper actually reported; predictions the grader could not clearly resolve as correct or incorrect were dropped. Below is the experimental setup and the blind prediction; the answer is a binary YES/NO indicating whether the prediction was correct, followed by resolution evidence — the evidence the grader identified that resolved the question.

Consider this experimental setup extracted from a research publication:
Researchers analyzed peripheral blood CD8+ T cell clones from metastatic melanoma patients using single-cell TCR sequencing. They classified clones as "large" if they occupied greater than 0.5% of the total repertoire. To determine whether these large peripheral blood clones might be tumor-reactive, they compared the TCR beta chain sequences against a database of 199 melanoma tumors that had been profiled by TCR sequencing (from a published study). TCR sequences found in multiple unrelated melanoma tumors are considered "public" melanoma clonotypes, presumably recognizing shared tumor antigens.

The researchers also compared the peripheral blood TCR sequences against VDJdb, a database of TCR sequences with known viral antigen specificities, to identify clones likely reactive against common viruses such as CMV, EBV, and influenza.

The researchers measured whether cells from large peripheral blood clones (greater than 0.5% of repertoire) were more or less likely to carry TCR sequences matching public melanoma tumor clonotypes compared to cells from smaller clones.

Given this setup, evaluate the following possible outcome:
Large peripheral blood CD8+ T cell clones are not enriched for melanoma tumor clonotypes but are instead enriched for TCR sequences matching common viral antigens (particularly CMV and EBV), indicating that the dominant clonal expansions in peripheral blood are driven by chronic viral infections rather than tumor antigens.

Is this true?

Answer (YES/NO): NO